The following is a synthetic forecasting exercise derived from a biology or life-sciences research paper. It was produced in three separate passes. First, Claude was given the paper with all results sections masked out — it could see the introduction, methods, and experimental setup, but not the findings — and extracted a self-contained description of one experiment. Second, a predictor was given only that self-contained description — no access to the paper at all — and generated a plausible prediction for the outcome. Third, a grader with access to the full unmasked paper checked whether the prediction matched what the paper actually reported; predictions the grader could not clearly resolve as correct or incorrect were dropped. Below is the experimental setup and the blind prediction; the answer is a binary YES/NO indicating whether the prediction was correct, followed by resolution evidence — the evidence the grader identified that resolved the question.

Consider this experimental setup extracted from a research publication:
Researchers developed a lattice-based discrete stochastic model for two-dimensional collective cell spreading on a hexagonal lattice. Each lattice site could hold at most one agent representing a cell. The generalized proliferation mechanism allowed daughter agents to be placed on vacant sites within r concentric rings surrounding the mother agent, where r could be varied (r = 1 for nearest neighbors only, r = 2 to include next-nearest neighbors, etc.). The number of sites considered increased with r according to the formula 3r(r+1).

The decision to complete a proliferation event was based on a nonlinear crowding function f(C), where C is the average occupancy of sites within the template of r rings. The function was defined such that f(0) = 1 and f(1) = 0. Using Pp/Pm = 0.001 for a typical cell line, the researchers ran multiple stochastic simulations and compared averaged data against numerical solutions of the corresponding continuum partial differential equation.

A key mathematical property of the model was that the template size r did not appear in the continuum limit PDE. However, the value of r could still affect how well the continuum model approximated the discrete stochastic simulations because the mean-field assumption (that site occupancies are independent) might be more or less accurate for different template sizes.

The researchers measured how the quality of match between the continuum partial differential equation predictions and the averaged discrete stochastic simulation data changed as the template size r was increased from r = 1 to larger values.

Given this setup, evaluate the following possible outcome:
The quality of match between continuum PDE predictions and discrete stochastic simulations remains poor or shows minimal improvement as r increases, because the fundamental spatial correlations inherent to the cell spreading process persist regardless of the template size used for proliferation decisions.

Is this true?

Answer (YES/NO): NO